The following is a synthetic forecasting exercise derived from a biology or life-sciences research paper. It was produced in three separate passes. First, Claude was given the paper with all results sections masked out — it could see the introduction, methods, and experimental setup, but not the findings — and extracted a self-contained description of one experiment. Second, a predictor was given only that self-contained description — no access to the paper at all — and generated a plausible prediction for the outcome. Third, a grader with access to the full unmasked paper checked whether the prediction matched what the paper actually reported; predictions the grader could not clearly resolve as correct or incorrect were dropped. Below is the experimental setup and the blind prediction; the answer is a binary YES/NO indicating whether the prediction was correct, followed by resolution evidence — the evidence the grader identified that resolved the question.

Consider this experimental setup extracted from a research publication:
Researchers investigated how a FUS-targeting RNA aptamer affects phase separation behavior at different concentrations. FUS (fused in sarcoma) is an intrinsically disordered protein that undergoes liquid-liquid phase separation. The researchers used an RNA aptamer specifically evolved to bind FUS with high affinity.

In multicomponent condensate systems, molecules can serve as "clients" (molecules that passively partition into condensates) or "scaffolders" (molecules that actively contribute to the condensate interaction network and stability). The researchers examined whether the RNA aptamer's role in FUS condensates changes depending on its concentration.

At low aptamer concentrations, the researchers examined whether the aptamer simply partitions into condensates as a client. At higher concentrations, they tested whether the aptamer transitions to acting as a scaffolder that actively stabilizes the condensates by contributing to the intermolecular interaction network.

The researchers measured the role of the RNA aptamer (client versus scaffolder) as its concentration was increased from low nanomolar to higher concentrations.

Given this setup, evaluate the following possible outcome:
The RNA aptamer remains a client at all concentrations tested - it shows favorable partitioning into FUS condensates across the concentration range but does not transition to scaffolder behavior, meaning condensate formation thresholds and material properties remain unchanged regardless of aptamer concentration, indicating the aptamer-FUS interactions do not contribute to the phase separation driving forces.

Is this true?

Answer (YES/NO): NO